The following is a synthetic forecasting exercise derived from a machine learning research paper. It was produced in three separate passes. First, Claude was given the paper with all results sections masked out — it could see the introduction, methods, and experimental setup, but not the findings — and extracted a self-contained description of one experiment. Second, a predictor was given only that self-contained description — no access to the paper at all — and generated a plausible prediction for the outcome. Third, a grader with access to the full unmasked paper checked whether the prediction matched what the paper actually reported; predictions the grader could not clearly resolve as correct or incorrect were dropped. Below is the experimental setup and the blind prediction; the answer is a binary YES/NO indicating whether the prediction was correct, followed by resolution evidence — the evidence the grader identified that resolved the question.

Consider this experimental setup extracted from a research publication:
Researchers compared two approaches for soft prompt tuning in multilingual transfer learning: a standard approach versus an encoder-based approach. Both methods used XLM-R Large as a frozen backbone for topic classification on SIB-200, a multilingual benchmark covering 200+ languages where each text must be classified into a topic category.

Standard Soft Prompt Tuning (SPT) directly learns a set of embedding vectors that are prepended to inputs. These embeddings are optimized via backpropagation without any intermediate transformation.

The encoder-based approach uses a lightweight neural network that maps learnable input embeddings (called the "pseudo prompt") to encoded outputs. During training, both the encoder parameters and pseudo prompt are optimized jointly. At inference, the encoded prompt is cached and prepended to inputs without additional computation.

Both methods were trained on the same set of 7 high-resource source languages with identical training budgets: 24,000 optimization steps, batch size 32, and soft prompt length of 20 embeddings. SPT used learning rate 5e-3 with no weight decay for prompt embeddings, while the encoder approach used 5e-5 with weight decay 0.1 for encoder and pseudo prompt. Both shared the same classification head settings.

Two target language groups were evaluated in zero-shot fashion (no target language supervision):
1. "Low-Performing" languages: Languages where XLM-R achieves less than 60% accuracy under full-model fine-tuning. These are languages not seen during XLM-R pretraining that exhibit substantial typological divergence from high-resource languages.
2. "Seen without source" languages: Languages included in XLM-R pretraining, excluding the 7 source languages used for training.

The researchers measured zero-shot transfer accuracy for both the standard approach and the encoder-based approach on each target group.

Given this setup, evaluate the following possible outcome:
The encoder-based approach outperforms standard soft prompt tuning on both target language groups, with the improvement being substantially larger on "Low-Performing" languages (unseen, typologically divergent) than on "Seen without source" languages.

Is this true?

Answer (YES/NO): NO